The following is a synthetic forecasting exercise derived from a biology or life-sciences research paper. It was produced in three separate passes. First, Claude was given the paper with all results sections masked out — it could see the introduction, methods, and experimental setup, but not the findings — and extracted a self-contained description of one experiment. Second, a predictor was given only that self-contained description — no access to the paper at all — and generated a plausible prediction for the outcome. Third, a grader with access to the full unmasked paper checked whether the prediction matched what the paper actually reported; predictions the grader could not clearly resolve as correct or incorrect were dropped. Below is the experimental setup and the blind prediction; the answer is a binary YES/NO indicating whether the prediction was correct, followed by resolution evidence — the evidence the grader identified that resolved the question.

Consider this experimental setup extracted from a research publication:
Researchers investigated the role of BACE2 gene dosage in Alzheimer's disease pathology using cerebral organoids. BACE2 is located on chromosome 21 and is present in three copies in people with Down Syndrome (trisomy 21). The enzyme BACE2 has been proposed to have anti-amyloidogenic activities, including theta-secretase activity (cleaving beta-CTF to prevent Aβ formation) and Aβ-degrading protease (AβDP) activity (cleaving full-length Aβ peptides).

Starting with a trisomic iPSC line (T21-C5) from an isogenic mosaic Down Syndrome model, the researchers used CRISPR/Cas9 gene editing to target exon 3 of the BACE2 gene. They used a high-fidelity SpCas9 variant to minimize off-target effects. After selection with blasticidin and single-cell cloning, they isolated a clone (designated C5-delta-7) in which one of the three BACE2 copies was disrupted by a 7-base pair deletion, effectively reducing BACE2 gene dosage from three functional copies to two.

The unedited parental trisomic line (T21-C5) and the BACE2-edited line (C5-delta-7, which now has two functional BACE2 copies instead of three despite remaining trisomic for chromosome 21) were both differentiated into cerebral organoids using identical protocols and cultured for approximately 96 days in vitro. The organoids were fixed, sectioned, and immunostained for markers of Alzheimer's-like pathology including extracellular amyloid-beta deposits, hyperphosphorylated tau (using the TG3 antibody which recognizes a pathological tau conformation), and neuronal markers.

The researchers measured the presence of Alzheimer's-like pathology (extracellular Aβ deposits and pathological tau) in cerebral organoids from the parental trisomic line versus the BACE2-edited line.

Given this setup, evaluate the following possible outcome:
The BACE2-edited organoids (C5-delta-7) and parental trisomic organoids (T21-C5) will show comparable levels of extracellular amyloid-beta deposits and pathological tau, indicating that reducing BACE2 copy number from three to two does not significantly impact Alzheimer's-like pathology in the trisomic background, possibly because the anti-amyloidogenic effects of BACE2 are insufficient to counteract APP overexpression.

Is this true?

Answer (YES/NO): NO